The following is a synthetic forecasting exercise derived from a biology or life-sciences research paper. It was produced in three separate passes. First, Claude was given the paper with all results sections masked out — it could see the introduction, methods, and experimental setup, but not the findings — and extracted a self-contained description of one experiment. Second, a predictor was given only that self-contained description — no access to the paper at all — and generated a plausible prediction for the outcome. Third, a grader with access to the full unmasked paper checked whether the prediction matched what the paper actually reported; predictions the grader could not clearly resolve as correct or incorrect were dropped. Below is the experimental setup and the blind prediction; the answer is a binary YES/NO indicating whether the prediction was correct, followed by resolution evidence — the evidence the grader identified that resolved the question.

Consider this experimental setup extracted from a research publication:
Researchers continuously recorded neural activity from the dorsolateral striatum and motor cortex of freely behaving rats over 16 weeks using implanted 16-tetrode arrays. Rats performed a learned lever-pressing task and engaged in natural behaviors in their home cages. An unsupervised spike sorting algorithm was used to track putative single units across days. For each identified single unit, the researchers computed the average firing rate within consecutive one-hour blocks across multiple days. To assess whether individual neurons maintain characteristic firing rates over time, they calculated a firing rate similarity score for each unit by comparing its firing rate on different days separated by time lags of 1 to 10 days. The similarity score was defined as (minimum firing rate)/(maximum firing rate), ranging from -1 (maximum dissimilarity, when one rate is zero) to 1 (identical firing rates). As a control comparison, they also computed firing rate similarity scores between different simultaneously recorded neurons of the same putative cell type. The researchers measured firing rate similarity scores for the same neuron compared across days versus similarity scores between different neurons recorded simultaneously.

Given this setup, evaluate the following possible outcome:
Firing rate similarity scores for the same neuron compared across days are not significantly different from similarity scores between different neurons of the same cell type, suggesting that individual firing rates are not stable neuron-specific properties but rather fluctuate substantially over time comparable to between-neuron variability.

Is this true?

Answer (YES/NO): NO